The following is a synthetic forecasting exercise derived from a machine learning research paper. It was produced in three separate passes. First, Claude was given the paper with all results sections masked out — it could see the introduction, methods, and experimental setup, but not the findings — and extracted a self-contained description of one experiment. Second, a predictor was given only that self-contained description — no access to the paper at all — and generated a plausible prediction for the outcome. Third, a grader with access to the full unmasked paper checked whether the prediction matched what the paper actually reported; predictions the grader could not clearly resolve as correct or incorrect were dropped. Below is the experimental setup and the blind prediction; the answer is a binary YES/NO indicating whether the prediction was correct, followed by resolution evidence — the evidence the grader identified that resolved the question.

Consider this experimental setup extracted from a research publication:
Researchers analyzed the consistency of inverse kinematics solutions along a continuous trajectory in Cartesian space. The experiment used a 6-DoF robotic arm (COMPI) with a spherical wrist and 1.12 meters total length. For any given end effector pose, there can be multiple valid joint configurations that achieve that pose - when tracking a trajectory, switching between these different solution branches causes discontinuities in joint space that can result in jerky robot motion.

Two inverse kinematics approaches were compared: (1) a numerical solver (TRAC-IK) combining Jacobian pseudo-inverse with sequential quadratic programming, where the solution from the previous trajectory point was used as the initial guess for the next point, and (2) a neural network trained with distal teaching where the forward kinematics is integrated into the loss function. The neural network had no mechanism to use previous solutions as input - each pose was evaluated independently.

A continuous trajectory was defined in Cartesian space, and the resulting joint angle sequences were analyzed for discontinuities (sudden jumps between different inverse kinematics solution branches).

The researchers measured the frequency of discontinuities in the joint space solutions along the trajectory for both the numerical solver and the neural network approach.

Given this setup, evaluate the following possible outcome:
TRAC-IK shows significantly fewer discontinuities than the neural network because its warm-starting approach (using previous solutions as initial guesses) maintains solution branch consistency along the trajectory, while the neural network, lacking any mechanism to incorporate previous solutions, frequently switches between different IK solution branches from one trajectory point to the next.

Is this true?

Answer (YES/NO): NO